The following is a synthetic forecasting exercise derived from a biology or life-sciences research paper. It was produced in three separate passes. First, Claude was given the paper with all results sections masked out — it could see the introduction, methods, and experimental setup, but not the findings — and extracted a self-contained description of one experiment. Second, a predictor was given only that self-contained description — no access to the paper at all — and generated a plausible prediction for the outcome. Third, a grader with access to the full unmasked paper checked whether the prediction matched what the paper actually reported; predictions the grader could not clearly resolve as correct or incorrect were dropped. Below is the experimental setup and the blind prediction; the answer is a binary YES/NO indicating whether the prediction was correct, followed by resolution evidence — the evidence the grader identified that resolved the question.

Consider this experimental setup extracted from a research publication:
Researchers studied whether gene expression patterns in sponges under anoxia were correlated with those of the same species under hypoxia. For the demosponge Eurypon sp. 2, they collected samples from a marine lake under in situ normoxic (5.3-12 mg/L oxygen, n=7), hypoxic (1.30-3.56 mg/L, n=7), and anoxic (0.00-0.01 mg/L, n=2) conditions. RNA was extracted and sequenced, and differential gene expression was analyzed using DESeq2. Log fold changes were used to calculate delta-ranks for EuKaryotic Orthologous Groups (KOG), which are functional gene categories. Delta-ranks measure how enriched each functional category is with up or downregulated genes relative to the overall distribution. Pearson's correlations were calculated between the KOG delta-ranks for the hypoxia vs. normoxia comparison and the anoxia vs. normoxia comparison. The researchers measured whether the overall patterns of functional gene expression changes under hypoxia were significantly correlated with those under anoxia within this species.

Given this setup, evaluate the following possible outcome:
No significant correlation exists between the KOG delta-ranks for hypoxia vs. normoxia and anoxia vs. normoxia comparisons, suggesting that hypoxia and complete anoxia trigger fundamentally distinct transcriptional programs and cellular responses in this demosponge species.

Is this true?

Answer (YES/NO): YES